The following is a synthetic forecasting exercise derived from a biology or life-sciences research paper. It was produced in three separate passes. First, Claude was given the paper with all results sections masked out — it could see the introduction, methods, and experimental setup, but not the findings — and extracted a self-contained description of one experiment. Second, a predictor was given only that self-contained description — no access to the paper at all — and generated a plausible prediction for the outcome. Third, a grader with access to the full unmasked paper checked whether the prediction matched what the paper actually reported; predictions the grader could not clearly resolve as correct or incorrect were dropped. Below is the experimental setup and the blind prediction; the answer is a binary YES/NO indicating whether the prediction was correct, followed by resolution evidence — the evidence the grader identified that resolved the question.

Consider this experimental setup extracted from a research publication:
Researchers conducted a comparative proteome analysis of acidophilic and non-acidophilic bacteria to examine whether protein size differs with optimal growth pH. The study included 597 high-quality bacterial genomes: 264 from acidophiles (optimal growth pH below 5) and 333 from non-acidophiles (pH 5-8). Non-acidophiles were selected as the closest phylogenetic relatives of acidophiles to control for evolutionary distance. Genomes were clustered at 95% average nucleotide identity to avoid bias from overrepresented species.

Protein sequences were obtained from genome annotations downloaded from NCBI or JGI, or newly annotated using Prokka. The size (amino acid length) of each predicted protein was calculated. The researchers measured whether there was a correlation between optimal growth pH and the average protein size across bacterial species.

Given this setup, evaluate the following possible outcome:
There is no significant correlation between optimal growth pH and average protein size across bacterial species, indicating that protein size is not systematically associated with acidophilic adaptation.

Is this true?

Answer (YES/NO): NO